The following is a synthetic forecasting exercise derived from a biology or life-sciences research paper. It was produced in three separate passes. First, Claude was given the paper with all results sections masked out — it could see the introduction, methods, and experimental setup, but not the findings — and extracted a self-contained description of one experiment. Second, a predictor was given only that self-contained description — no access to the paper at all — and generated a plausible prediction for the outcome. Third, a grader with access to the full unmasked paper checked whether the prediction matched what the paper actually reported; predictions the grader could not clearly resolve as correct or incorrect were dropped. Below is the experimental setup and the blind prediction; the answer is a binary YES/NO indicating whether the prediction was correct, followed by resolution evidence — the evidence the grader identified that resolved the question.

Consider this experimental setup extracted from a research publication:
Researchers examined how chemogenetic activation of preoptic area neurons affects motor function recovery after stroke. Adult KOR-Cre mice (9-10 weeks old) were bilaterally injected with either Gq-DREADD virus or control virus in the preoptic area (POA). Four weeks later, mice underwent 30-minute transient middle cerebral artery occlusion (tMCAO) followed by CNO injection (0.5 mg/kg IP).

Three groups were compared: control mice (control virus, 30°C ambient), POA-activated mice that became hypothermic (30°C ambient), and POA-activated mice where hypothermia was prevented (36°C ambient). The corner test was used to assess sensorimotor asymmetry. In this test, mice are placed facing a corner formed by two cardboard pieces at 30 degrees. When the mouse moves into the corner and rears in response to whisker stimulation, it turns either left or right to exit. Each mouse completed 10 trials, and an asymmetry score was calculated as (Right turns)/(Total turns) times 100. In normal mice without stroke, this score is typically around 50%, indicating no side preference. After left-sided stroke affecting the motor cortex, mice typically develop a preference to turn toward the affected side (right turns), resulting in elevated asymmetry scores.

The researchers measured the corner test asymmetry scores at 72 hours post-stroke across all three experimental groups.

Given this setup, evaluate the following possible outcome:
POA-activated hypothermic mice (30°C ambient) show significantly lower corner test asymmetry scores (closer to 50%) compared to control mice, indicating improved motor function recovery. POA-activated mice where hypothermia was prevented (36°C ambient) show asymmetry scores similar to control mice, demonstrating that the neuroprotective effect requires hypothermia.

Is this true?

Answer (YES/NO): NO